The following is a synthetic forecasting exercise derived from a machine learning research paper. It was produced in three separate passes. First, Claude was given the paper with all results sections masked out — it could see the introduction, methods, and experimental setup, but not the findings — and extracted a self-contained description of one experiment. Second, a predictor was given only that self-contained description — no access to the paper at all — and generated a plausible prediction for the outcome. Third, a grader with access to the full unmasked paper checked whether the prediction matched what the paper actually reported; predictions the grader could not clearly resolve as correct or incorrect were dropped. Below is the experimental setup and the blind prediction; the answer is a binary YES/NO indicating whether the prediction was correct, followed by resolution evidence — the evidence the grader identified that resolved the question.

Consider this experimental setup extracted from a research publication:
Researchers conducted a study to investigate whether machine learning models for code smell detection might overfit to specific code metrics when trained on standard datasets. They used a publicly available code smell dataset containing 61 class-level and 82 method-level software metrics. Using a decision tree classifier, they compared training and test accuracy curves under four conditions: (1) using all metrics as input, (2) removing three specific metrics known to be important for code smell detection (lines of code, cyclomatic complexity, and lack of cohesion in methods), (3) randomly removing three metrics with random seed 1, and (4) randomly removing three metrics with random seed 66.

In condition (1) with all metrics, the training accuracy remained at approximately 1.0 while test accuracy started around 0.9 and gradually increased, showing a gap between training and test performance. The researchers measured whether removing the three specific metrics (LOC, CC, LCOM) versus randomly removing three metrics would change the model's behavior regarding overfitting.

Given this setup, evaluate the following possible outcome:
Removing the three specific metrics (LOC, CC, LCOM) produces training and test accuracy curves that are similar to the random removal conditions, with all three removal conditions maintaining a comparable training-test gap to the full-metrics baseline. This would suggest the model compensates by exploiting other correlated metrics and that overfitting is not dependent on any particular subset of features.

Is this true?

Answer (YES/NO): NO